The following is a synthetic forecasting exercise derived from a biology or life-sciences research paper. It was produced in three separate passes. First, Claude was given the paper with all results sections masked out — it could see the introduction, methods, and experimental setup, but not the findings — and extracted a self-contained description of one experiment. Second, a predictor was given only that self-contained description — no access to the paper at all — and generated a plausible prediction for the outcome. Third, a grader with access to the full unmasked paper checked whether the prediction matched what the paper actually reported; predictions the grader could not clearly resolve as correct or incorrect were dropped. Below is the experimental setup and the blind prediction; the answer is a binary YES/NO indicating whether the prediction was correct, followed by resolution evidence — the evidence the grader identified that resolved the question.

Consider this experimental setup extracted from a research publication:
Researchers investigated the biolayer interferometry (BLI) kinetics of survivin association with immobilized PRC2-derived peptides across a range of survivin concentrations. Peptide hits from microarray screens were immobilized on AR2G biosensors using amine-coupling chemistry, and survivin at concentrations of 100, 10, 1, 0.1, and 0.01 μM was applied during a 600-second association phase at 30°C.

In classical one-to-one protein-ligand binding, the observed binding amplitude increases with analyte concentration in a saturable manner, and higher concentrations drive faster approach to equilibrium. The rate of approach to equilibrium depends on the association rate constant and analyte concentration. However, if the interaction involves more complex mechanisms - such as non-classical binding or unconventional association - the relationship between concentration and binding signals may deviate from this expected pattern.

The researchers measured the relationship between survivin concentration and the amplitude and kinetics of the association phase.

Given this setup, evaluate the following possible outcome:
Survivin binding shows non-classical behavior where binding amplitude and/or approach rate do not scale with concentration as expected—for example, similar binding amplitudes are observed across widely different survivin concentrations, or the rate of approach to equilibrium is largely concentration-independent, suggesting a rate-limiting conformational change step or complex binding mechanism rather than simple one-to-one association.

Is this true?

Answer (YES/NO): YES